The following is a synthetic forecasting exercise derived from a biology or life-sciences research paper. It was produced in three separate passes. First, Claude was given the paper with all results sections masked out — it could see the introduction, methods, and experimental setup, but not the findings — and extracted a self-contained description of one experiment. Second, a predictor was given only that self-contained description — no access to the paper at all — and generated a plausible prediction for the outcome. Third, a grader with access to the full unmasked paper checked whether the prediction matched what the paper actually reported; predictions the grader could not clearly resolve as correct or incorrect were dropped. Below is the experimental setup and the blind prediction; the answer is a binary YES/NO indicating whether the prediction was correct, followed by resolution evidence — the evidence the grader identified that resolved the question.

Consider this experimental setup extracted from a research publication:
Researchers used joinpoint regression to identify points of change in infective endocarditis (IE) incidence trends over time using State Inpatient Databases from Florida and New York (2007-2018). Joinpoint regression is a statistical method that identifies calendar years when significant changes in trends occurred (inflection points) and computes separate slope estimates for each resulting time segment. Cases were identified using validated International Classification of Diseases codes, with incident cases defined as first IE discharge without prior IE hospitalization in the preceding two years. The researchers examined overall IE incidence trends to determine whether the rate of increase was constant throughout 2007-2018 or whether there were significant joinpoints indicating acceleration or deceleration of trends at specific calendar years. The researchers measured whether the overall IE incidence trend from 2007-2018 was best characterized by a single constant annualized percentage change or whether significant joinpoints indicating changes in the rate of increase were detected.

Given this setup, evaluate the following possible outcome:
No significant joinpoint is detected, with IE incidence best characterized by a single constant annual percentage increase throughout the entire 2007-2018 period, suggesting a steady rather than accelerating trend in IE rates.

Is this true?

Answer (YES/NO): NO